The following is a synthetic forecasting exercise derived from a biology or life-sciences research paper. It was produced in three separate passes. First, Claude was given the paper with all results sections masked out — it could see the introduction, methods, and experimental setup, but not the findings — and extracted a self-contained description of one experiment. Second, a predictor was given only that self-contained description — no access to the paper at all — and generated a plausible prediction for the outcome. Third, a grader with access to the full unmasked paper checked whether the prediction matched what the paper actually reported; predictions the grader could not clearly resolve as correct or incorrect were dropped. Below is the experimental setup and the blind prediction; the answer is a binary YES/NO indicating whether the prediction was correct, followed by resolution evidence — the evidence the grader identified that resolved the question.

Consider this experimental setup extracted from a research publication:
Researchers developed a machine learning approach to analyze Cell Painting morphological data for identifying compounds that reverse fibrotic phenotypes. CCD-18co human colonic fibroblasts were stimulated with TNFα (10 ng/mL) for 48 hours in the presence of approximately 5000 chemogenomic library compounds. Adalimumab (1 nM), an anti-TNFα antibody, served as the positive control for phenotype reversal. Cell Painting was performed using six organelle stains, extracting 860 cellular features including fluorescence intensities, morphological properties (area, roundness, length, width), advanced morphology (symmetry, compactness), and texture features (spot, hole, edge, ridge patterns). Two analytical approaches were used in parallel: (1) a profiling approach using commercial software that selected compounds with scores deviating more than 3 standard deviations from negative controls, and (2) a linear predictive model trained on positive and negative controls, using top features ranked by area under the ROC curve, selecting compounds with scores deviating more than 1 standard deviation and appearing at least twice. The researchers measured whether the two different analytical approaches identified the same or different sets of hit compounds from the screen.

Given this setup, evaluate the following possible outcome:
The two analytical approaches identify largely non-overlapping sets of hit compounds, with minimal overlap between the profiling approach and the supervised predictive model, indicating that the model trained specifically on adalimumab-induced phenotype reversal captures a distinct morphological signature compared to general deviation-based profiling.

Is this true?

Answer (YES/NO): NO